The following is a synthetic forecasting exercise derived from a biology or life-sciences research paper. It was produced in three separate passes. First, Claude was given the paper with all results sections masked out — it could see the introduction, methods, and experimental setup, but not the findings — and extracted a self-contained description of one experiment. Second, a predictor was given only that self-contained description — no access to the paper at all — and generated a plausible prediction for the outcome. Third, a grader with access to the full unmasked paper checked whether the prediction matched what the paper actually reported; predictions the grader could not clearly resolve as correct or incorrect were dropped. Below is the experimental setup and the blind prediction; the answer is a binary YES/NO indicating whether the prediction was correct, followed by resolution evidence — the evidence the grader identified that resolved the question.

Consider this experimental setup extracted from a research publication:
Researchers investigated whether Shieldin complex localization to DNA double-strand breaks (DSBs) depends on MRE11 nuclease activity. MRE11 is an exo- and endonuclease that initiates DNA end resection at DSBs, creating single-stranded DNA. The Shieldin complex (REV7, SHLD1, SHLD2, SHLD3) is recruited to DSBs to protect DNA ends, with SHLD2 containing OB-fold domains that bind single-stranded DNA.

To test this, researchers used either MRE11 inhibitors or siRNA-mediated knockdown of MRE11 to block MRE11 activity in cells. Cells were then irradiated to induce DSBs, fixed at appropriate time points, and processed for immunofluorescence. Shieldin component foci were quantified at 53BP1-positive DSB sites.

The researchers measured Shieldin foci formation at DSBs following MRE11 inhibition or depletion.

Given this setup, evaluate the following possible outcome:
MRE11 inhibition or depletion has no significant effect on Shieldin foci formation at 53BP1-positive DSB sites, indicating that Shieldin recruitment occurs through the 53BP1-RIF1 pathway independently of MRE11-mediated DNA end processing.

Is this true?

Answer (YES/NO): NO